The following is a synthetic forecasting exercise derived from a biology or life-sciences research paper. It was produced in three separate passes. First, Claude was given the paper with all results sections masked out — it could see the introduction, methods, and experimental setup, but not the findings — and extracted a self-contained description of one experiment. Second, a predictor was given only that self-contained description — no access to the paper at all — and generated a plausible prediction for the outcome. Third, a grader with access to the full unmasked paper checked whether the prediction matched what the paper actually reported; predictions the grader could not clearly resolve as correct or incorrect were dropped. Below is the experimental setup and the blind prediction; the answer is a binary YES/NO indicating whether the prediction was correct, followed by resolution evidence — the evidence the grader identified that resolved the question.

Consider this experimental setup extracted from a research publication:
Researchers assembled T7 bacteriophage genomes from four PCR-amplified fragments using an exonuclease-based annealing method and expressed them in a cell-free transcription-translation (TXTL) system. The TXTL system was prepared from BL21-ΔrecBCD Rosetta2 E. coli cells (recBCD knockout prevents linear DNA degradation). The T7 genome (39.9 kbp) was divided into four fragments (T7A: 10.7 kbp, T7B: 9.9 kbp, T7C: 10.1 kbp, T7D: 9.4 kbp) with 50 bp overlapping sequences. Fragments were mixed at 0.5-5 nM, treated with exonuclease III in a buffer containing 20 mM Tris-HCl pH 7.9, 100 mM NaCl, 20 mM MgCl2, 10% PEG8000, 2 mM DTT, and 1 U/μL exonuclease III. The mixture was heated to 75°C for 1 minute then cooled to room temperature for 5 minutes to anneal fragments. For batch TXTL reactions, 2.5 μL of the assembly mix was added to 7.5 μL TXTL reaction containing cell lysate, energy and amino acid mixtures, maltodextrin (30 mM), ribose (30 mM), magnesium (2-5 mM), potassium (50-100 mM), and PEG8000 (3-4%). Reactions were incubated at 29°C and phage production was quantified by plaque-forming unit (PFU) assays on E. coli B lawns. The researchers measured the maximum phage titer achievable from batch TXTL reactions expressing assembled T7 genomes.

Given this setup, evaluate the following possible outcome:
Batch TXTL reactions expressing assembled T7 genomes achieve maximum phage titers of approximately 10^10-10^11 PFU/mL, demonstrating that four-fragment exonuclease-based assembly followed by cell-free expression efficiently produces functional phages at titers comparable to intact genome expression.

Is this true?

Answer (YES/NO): YES